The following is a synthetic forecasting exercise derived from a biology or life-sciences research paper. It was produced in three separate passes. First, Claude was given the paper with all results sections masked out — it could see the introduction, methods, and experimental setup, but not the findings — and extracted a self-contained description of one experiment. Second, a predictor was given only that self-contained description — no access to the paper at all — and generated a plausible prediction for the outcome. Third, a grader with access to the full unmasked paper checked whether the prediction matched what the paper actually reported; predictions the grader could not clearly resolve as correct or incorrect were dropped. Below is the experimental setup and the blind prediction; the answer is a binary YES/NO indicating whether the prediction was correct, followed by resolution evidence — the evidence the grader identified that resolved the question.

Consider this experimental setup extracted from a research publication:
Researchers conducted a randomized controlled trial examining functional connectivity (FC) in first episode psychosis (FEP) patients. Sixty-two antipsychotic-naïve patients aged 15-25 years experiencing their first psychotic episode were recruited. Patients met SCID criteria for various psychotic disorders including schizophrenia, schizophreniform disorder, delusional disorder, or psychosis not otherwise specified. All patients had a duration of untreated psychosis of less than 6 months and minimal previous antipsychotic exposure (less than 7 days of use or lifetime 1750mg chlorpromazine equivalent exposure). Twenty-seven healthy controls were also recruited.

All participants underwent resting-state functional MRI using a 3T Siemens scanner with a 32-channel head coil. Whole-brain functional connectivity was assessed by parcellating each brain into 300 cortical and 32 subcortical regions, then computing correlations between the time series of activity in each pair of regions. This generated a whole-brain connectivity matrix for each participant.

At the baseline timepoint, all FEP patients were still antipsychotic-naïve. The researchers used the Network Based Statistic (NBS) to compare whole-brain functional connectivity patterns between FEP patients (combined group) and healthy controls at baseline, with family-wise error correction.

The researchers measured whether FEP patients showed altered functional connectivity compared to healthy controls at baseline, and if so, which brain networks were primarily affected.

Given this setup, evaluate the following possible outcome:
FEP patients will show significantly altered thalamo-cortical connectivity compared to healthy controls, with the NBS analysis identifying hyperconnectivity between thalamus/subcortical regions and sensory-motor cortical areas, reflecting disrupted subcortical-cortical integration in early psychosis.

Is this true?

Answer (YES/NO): NO